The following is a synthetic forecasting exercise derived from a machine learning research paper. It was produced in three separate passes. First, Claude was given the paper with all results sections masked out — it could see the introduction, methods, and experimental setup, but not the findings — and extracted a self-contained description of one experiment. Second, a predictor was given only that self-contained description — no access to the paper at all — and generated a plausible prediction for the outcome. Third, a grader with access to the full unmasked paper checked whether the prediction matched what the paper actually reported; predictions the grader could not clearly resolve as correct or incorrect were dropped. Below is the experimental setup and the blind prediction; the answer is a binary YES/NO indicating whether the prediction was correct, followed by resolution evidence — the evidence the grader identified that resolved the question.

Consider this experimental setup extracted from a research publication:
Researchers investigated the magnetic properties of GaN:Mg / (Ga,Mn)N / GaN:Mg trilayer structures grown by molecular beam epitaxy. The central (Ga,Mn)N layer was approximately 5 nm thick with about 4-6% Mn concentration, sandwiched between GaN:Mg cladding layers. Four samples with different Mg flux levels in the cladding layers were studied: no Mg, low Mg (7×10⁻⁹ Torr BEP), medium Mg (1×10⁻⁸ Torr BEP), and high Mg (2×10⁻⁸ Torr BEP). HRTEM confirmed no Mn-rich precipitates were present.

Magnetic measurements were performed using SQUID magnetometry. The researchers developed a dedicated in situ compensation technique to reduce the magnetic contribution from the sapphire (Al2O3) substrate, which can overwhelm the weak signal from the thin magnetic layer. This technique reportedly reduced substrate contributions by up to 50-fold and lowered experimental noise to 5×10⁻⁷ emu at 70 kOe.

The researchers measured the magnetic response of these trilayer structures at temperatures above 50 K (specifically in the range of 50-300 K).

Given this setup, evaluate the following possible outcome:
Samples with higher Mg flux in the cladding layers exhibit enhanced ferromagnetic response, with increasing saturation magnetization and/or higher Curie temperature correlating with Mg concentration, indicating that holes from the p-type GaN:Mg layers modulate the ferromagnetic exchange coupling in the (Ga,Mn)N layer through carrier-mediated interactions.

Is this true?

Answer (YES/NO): NO